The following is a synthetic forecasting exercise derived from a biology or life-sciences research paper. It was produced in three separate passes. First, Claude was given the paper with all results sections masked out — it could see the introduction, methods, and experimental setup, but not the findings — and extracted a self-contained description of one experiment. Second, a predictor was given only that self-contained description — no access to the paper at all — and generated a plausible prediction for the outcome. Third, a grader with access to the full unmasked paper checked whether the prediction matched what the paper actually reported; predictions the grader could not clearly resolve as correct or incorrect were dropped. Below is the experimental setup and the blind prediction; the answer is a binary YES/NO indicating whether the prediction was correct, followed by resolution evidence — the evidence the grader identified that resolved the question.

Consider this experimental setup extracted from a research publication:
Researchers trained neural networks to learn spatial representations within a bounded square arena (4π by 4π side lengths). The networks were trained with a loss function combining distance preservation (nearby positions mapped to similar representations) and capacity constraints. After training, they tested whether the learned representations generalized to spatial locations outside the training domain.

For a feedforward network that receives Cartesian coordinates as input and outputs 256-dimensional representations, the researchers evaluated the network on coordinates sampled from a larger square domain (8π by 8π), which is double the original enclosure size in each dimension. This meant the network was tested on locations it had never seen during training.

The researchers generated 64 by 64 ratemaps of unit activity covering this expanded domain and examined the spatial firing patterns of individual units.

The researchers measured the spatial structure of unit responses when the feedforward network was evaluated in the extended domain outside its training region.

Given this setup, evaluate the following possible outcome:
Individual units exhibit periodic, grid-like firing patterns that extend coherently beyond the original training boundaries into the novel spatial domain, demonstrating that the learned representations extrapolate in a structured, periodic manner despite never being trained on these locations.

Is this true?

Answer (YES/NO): NO